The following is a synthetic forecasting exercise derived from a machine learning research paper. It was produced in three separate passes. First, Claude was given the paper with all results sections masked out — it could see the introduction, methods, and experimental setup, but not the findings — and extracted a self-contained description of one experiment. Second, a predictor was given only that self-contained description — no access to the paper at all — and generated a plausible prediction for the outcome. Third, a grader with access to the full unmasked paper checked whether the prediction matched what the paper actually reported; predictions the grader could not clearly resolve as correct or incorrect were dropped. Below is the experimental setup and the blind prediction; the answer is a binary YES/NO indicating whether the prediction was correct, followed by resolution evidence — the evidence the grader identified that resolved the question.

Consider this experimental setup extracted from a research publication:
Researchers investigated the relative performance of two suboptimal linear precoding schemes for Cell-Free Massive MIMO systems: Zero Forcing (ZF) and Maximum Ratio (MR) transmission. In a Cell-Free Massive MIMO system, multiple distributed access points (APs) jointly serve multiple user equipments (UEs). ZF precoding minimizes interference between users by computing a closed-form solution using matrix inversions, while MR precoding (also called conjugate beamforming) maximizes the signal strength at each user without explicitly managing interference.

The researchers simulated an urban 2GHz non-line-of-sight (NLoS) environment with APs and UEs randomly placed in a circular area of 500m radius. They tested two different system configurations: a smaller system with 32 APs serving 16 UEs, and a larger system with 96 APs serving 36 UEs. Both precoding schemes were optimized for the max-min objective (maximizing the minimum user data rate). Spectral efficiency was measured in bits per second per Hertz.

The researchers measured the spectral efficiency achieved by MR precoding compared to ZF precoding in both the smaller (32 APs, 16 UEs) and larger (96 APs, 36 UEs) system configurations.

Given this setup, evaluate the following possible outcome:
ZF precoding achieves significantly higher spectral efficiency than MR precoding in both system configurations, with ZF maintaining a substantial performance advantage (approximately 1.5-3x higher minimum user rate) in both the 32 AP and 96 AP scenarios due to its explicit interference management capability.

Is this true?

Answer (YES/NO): NO